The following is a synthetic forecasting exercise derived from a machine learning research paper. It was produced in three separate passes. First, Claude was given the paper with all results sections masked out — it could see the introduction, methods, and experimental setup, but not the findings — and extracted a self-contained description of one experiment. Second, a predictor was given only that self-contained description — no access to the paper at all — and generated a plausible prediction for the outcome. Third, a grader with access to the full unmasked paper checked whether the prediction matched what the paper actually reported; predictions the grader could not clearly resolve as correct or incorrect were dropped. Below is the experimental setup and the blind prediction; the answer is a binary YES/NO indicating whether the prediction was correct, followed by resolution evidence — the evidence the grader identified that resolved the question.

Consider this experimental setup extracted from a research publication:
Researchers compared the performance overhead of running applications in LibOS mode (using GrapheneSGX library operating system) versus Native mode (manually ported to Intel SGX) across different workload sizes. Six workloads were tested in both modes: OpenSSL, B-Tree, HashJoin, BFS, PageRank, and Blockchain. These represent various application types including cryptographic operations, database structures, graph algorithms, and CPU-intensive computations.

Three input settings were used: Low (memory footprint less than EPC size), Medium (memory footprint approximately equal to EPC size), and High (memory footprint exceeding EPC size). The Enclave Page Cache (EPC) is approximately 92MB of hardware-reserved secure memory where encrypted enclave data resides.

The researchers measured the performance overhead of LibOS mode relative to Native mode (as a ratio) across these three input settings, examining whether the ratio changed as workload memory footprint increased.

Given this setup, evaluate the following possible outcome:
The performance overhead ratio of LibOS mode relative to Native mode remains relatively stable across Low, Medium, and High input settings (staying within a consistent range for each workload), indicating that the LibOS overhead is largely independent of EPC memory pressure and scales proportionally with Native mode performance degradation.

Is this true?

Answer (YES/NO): NO